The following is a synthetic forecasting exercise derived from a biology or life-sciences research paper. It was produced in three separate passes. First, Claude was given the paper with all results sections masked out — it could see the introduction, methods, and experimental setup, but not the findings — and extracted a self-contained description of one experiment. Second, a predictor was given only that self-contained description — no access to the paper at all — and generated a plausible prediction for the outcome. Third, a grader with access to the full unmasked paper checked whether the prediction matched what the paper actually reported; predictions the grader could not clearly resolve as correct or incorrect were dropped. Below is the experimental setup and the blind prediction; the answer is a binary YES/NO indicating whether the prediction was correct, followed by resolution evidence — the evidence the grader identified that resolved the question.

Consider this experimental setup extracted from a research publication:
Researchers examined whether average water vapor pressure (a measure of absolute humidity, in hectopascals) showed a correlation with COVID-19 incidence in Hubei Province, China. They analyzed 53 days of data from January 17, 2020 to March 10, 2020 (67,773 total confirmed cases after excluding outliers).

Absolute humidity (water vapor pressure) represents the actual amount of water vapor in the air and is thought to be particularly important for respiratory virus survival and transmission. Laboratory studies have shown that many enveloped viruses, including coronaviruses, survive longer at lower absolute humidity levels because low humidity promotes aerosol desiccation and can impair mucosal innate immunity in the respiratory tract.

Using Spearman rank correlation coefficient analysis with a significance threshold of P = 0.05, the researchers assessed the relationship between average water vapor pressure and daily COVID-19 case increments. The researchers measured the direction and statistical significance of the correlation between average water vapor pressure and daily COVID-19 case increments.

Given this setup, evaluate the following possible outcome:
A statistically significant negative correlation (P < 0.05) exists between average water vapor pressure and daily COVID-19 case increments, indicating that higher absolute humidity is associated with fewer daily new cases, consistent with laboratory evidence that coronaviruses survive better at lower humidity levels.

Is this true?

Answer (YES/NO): YES